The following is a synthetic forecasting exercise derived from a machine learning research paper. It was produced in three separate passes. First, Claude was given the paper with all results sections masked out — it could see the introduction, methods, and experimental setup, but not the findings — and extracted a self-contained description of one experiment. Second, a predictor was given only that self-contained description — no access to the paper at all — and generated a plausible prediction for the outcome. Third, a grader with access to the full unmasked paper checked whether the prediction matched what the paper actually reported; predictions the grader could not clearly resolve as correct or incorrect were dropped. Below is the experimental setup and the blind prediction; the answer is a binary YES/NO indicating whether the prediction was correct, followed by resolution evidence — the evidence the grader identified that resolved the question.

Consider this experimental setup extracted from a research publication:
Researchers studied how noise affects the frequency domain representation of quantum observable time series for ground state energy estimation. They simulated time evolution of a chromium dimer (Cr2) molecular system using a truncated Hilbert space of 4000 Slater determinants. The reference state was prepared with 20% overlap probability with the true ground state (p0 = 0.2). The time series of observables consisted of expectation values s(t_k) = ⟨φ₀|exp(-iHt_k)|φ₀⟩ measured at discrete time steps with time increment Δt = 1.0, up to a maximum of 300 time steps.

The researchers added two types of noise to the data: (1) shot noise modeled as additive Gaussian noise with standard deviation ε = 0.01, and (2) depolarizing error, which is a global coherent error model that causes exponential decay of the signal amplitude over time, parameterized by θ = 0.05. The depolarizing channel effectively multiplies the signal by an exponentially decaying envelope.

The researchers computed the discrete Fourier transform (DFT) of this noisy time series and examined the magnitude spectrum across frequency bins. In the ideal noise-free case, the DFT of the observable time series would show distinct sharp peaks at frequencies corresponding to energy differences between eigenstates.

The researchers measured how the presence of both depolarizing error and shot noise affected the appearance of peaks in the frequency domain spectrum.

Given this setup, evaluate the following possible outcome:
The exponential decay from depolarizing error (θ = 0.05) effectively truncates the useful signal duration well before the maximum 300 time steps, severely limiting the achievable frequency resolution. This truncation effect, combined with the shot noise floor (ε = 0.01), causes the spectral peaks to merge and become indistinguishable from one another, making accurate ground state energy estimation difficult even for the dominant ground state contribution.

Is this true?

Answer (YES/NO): YES